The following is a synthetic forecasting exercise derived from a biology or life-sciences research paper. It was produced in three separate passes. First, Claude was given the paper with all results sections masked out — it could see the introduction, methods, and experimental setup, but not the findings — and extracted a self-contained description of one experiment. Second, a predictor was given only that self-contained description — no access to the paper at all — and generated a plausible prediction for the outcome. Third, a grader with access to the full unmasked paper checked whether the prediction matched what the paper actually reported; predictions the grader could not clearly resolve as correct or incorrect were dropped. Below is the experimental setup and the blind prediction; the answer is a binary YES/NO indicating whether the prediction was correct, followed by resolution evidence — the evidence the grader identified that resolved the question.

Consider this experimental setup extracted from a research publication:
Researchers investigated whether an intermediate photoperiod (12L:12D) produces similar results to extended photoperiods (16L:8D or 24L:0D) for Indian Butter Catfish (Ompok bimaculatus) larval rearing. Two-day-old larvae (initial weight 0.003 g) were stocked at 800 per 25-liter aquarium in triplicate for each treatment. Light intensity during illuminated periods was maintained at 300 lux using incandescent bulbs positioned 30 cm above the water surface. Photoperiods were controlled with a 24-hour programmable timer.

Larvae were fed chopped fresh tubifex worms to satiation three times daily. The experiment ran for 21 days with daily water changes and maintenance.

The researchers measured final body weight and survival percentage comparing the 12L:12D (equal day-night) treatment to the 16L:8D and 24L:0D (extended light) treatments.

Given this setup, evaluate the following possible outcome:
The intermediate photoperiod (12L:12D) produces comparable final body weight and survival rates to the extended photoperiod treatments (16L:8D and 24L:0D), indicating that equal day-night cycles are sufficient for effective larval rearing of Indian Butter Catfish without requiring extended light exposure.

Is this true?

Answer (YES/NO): NO